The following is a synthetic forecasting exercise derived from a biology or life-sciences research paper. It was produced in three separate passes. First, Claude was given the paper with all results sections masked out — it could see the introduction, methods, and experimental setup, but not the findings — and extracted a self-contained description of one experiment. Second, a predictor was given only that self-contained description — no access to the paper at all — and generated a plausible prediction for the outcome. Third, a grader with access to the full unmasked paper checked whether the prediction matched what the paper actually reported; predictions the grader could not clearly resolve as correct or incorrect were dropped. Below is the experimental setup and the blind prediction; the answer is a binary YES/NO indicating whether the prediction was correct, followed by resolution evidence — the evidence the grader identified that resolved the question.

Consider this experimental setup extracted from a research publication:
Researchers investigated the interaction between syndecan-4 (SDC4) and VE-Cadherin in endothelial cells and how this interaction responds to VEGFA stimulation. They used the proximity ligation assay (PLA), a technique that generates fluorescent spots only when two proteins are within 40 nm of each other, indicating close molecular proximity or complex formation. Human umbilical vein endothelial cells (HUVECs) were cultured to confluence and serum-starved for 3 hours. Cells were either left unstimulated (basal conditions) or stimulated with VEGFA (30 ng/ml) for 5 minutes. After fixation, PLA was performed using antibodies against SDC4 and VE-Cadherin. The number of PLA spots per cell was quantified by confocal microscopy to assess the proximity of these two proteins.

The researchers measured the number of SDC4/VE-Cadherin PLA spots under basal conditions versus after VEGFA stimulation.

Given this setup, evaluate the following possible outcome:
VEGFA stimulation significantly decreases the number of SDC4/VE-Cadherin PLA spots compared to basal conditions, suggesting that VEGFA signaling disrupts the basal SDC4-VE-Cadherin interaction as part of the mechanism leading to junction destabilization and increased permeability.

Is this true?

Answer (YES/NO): YES